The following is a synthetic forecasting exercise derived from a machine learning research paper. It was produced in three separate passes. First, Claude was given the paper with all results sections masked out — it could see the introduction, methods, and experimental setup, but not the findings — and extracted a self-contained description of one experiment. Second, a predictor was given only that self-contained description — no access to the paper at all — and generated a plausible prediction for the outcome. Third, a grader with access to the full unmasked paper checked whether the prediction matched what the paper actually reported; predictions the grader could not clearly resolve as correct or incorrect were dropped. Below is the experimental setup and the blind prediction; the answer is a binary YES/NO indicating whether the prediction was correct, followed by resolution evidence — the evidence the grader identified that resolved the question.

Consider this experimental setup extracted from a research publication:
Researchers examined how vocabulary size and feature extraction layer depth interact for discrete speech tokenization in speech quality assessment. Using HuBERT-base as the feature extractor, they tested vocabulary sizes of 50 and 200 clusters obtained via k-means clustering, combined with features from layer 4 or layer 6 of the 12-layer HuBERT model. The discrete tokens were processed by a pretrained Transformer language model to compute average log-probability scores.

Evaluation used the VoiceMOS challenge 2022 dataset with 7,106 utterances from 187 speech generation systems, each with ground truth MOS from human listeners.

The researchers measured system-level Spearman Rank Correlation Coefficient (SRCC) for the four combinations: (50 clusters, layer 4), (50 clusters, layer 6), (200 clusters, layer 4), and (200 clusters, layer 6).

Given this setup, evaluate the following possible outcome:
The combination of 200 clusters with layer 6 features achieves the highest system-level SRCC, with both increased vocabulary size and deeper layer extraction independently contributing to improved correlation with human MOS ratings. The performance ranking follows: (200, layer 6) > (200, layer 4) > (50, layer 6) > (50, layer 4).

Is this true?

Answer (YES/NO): NO